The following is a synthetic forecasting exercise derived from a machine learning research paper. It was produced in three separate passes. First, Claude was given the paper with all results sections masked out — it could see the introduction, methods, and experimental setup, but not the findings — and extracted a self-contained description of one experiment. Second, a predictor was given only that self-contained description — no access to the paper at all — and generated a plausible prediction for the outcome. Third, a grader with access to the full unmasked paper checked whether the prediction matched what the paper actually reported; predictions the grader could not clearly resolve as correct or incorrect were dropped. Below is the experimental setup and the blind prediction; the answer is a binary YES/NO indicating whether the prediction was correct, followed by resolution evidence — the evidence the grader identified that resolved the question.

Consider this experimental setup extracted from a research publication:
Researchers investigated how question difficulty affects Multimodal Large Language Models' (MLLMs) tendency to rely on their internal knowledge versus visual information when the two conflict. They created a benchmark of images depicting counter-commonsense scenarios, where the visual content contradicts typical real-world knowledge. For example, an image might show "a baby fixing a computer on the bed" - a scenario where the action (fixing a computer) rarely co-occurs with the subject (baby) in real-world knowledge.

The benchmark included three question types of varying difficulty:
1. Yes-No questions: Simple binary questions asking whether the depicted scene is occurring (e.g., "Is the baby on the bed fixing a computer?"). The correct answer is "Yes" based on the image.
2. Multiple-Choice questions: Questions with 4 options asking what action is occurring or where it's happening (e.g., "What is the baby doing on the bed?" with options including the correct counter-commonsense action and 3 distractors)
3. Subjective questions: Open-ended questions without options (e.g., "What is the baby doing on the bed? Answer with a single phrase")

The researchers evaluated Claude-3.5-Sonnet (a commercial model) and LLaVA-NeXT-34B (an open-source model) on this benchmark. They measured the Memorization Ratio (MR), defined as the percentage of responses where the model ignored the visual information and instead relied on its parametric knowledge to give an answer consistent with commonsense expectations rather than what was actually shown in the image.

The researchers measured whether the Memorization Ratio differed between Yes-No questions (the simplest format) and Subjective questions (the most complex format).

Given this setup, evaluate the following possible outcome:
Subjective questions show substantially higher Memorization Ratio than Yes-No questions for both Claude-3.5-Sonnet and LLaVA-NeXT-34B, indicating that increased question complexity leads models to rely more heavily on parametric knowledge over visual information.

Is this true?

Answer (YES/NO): NO